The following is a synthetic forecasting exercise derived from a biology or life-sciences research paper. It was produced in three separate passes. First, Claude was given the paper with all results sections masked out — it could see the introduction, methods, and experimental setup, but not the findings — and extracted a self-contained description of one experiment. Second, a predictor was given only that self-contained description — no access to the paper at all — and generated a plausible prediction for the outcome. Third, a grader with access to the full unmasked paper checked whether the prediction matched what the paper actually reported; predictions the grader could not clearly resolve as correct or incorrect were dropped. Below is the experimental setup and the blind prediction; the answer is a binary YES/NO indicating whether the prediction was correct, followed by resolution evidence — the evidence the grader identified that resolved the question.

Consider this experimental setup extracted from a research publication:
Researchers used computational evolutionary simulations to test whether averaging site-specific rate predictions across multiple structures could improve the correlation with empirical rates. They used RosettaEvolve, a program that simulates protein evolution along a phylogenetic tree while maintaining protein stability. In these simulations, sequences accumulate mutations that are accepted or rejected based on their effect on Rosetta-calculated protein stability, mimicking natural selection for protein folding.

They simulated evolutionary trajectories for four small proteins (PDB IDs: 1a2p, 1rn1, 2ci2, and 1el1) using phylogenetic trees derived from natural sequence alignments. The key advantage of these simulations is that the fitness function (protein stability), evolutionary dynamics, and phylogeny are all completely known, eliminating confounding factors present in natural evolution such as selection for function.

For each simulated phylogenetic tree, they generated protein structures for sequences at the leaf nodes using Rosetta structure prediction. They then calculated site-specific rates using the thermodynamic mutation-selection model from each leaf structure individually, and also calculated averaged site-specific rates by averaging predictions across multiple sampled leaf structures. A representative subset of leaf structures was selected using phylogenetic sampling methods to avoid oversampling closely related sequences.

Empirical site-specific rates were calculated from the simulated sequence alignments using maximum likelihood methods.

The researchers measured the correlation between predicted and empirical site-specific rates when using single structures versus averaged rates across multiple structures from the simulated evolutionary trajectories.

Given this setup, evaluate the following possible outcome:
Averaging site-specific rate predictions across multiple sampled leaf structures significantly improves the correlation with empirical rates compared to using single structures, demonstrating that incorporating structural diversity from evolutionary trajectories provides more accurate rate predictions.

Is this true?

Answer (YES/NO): YES